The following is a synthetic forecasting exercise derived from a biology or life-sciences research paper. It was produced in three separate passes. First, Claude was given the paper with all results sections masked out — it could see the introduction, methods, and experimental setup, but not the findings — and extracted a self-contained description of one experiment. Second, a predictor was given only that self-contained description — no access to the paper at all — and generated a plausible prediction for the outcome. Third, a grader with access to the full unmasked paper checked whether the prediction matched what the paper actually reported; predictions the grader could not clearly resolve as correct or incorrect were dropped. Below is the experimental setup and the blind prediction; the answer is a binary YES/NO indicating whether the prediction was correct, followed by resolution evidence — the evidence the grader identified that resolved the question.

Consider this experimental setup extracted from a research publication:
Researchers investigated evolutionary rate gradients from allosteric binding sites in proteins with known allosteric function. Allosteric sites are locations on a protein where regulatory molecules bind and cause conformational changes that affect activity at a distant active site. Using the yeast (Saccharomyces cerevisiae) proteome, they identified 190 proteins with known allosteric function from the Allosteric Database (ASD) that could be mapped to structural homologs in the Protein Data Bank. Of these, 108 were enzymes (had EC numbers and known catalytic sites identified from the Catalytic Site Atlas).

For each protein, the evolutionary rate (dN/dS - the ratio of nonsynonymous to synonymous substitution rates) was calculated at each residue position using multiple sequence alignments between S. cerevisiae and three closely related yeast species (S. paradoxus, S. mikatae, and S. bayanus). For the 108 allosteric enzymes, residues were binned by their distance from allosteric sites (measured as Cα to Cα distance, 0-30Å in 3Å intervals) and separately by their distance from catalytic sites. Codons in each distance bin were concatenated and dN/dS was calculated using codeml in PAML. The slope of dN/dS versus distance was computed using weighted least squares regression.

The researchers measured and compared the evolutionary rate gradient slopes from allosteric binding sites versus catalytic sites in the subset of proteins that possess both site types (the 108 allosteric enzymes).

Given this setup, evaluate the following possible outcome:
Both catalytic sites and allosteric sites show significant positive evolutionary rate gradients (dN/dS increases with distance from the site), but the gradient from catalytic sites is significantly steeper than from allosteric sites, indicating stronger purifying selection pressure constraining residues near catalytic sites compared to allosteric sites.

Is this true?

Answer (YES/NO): YES